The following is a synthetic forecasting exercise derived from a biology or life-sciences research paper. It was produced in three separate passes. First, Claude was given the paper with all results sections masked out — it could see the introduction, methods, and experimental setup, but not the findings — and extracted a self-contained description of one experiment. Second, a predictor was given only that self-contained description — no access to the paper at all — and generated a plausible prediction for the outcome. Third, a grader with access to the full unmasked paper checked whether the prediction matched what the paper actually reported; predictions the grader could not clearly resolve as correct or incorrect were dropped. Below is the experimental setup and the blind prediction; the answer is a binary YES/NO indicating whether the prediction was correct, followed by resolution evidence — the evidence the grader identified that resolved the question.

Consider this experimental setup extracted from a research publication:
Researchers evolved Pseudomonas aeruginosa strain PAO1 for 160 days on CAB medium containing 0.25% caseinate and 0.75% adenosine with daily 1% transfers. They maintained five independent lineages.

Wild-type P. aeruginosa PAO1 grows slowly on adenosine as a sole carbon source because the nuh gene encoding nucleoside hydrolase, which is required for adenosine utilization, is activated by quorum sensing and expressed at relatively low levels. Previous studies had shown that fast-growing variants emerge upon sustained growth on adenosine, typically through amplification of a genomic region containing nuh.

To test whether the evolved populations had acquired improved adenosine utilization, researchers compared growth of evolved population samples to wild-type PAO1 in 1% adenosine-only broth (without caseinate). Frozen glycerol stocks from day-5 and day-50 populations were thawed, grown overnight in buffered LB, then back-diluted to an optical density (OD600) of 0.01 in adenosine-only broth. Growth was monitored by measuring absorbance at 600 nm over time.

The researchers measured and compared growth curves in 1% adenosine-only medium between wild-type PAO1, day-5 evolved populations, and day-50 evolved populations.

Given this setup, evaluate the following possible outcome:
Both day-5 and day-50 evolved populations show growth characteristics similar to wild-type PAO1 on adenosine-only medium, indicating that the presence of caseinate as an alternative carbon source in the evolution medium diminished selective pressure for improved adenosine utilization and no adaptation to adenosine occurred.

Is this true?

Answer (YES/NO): NO